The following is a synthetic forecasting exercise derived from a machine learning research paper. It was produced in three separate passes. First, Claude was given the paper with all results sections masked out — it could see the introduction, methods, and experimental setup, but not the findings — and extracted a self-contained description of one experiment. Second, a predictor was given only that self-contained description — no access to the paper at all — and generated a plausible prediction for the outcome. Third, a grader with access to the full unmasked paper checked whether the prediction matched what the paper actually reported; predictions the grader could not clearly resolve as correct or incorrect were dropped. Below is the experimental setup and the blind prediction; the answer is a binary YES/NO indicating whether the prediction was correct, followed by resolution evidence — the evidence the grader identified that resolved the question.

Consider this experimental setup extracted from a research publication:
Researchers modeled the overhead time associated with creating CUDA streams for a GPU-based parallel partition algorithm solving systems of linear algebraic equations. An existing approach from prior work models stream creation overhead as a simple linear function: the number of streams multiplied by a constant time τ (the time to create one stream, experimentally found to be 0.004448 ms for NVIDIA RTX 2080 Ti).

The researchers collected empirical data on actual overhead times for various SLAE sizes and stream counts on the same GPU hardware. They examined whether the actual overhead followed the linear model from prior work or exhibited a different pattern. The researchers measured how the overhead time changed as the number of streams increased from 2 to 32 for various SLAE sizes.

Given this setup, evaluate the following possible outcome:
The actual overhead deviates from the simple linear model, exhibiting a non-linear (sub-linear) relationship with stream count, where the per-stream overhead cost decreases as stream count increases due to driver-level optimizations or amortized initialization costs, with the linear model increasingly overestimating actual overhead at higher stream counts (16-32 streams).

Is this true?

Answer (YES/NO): NO